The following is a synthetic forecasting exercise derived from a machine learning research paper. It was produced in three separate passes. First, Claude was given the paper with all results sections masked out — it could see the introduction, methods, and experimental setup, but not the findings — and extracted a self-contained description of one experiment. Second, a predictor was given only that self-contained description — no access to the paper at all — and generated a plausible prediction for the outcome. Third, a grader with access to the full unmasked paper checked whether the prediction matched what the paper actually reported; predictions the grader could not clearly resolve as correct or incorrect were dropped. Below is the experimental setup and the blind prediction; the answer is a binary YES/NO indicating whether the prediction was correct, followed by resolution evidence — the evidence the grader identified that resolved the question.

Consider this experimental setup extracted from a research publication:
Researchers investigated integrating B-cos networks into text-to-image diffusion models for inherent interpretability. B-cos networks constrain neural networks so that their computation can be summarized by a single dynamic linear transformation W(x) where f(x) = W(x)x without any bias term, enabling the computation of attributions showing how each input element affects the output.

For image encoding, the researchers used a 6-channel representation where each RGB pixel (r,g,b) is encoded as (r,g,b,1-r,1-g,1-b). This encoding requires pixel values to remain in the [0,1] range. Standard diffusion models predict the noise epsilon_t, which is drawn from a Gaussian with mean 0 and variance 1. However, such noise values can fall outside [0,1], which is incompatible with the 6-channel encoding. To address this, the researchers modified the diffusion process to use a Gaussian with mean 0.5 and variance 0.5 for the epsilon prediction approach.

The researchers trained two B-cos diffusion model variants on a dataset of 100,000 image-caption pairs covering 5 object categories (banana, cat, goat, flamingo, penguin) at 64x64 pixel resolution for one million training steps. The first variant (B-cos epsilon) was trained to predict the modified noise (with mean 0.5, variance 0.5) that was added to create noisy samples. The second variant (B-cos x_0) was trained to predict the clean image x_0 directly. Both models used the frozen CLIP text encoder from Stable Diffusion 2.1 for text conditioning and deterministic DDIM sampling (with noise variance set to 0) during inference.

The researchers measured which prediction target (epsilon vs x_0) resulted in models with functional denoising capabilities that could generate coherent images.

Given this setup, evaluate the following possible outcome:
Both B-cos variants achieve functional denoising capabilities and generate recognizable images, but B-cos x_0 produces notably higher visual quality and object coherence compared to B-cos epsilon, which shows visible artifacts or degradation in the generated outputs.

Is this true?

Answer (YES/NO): NO